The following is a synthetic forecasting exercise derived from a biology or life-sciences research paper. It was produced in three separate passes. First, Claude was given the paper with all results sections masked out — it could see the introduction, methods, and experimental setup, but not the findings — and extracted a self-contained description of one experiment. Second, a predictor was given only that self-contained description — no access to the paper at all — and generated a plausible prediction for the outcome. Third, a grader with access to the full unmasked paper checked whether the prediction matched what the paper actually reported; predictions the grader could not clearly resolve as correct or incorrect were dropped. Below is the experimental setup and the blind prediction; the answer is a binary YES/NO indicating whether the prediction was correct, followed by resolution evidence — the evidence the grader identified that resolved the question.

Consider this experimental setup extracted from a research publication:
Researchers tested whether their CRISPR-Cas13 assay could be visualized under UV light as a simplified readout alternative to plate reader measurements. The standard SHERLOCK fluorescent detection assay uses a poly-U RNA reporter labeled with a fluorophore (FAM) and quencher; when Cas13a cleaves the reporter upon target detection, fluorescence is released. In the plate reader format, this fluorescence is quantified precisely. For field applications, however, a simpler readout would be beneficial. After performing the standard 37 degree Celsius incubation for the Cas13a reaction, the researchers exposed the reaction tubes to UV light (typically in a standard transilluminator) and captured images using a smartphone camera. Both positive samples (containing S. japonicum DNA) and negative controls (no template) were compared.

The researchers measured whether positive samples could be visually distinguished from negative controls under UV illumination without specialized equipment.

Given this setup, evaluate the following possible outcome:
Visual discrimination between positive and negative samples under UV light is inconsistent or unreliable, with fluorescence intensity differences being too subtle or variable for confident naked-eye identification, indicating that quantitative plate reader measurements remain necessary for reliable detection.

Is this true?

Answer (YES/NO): NO